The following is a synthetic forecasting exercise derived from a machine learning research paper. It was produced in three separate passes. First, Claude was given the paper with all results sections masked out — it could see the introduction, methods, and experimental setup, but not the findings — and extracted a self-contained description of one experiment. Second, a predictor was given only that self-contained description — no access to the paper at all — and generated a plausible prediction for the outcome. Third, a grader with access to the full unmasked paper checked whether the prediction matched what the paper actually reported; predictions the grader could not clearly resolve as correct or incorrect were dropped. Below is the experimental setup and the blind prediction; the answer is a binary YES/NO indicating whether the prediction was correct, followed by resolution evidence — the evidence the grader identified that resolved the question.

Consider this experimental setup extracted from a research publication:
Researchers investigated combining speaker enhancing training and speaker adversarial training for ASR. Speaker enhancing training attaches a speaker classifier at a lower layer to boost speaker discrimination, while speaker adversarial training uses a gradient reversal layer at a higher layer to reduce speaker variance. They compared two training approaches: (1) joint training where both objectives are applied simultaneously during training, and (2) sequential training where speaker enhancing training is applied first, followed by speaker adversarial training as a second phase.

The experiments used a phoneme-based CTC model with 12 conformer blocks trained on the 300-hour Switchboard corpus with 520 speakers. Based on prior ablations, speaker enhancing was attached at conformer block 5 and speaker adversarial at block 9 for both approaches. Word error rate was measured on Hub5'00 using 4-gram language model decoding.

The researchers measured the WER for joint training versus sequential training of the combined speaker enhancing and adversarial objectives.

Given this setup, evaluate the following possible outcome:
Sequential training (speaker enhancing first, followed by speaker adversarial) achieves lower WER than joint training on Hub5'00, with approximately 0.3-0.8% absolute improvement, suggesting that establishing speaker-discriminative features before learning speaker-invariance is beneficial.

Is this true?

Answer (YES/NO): YES